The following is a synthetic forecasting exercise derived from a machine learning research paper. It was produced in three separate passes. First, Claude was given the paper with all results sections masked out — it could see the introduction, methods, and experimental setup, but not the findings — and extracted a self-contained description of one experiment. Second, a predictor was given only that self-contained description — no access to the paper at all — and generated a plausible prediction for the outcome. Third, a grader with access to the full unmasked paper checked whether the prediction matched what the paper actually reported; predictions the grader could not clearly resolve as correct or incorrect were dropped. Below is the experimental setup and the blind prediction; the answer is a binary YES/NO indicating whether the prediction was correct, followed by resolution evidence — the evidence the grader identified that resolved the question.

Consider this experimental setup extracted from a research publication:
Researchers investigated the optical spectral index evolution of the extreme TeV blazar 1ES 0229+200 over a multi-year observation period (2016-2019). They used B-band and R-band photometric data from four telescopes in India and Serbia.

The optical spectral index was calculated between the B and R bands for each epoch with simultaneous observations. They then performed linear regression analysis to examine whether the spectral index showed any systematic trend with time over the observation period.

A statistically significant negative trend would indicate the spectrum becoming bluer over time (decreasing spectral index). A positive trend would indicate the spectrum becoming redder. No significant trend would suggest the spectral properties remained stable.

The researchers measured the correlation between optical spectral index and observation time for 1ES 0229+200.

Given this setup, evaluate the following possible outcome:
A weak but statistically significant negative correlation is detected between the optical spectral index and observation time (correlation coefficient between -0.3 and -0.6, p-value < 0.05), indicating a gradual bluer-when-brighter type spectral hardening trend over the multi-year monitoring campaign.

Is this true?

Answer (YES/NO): NO